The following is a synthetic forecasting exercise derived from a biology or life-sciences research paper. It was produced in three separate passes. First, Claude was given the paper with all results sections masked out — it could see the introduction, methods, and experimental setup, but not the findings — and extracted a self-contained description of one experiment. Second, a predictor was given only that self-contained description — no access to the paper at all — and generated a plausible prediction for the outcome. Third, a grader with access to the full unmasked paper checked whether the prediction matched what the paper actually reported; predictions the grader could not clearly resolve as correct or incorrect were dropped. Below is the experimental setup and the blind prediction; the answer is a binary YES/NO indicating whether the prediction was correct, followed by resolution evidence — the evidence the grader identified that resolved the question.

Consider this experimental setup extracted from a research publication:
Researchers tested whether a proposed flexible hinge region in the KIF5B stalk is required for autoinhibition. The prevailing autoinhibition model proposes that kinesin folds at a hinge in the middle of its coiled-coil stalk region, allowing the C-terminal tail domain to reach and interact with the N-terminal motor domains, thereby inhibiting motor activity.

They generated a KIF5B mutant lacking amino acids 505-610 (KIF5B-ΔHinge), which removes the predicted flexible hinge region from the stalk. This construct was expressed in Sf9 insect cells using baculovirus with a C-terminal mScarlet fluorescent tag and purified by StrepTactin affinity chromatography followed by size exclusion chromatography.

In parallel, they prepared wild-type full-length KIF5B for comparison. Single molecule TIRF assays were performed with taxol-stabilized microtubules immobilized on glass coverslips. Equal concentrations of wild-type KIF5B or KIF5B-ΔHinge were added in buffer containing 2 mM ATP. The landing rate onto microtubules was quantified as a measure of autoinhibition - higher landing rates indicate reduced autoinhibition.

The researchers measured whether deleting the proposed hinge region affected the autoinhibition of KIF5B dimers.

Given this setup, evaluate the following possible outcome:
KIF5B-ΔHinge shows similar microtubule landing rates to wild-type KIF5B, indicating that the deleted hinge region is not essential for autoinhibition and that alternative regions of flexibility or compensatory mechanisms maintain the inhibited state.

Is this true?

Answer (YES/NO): NO